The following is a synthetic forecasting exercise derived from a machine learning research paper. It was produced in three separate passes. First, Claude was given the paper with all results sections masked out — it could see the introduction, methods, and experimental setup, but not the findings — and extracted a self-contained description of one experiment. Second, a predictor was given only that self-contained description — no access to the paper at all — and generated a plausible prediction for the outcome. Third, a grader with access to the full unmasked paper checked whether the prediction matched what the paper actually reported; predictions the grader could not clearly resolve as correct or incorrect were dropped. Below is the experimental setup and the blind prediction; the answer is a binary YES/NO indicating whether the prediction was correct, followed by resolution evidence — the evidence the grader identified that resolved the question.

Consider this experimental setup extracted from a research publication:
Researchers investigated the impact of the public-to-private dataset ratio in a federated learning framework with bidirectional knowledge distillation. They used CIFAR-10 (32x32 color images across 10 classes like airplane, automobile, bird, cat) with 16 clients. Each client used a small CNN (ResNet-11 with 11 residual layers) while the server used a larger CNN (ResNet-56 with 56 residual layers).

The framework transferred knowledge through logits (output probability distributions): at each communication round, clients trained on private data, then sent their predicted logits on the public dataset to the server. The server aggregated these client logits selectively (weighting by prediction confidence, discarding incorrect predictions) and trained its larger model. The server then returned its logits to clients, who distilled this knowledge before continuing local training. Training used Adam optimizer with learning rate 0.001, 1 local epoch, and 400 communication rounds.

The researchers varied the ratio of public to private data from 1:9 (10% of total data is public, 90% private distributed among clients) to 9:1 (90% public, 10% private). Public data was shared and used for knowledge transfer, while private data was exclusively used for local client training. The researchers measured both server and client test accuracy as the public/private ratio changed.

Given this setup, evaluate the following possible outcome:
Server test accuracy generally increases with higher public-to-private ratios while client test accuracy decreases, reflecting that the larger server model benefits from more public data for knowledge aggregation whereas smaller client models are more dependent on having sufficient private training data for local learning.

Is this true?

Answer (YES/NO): NO